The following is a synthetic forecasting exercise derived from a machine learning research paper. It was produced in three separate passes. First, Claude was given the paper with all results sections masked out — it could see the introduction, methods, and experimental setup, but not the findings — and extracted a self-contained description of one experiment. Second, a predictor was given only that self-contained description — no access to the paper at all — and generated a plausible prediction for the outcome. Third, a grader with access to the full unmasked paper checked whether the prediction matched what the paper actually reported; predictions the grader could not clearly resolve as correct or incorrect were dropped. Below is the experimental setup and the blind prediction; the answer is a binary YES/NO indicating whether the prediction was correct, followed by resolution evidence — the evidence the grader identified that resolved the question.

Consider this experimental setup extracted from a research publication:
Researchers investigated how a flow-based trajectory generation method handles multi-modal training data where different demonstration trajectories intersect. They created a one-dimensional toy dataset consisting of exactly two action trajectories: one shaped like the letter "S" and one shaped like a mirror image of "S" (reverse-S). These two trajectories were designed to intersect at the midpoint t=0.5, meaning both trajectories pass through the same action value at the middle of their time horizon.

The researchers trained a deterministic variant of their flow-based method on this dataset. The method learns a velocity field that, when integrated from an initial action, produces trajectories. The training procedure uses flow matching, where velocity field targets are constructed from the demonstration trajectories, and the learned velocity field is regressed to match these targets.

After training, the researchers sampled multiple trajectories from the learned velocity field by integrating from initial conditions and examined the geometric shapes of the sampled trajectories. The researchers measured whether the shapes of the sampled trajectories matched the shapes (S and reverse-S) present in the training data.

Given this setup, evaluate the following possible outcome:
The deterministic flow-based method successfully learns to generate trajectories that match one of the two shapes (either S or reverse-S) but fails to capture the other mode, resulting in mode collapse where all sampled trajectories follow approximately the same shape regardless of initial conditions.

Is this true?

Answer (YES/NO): NO